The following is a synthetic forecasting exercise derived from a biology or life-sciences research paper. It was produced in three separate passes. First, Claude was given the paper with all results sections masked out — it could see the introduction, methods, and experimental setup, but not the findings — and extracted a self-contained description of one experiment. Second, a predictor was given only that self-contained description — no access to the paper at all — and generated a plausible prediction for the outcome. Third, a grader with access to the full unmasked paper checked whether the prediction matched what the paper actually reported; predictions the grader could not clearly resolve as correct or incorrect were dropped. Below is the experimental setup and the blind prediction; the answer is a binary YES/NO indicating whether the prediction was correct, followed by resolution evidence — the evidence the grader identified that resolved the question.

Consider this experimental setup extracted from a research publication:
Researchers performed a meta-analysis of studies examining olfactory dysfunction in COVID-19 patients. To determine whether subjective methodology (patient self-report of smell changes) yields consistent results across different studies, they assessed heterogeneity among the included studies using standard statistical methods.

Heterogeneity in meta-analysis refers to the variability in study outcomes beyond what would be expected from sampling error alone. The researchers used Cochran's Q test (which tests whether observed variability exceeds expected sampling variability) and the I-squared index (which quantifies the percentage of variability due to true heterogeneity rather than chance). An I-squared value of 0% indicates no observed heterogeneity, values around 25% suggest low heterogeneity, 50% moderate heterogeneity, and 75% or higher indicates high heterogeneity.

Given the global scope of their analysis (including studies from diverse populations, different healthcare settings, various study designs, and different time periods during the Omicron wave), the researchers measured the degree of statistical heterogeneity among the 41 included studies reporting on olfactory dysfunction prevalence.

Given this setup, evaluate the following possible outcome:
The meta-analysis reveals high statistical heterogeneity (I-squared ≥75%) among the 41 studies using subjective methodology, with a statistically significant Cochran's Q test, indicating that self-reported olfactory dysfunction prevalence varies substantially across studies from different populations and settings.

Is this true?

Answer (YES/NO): NO